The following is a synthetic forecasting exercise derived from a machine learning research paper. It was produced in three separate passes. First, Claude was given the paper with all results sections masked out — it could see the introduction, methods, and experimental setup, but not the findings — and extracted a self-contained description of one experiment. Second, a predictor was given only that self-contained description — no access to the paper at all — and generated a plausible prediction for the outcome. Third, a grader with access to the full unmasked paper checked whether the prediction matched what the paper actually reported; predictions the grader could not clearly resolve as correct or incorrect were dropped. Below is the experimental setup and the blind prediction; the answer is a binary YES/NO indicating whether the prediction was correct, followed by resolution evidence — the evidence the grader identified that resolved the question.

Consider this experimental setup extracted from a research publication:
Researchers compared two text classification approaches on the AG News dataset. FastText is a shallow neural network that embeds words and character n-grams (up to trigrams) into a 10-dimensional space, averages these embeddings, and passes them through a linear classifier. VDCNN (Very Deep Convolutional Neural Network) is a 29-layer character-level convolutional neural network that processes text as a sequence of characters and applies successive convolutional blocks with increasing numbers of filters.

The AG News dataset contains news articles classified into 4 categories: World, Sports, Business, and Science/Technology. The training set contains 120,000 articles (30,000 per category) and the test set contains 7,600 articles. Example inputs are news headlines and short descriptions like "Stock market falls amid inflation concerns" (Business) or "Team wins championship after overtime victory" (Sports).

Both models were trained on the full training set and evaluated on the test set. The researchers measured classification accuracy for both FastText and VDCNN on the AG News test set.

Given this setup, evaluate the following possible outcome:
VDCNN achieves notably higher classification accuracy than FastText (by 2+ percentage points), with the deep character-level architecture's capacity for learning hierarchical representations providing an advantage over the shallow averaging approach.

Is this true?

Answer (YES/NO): NO